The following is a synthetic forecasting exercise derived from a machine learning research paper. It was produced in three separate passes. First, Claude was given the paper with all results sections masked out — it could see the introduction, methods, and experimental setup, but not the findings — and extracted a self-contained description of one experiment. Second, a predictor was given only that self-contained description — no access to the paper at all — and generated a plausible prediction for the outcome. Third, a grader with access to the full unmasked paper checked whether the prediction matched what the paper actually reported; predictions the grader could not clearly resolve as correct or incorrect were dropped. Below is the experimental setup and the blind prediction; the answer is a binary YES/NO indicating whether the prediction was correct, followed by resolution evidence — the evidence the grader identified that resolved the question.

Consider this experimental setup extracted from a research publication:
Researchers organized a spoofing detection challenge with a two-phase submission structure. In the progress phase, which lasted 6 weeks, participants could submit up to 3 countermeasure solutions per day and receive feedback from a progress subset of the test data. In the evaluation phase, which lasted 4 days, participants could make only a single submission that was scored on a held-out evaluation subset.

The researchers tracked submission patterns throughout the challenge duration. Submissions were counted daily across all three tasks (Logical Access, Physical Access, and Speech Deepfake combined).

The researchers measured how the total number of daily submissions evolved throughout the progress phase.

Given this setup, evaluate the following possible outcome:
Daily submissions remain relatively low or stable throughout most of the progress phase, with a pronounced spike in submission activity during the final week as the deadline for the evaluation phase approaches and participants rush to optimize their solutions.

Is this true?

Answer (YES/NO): NO